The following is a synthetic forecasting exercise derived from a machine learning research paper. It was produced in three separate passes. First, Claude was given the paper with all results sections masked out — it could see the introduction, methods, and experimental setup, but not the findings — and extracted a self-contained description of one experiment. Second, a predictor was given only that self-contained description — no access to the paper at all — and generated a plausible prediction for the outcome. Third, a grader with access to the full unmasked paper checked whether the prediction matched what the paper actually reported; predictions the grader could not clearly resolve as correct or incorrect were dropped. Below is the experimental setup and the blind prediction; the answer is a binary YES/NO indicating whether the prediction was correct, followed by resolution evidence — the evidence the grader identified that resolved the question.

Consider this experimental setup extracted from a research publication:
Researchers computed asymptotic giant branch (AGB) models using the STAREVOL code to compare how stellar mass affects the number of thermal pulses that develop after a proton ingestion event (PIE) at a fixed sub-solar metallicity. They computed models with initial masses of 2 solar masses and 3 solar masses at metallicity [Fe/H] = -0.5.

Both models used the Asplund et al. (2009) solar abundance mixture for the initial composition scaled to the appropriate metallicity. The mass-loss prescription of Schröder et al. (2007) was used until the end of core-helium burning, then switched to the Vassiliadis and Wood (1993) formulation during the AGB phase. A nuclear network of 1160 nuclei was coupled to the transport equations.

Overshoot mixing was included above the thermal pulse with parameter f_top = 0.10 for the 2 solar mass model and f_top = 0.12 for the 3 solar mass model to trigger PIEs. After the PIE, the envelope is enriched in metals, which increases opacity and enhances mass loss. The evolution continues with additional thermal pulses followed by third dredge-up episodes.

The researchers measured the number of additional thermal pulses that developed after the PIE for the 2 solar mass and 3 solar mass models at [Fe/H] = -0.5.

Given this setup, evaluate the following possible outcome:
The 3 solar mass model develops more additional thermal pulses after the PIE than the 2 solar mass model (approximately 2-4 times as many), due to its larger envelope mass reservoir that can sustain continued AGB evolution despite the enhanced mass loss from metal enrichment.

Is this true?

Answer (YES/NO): YES